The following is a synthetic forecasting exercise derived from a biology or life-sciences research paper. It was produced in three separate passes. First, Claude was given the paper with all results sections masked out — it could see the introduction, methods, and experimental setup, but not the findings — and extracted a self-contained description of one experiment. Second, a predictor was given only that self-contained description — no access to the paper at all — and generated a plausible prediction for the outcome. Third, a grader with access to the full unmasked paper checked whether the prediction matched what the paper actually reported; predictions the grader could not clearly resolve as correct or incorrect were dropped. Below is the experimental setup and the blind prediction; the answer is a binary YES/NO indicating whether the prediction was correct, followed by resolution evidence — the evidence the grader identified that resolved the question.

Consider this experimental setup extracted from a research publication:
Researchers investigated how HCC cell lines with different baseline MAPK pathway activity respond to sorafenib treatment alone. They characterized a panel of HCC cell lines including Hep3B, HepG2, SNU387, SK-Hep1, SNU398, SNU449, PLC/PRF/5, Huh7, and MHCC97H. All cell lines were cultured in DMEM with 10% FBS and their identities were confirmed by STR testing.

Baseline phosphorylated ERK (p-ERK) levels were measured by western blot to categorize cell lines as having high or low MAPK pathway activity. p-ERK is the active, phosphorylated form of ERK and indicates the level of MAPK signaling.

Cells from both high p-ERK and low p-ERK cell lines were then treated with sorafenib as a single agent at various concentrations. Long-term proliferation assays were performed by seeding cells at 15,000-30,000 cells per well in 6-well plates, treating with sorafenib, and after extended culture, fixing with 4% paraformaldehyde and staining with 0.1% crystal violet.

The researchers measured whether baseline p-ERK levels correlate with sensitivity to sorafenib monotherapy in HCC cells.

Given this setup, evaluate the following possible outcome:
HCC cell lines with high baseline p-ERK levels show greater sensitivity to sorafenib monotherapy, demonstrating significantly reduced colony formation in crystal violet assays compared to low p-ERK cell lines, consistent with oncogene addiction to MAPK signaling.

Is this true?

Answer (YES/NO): NO